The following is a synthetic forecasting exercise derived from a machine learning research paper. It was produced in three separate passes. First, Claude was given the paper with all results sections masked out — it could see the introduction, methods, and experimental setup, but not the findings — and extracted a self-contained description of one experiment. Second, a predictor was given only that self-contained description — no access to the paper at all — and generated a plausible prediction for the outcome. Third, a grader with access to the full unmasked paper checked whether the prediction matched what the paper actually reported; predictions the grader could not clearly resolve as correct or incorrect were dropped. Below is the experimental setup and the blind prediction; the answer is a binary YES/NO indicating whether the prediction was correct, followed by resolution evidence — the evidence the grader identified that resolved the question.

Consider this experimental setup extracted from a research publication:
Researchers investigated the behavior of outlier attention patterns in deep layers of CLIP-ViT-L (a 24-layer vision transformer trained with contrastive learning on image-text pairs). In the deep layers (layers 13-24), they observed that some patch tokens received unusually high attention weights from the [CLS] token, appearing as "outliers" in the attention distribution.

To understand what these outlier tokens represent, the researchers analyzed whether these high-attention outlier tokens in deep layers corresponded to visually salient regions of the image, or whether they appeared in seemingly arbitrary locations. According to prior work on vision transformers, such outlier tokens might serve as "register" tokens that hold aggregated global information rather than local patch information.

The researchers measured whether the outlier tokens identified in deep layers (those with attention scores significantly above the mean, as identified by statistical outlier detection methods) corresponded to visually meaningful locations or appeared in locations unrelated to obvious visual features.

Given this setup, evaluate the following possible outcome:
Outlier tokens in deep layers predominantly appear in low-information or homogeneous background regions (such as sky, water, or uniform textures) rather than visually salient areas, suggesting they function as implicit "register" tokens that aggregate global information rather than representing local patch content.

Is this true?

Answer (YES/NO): NO